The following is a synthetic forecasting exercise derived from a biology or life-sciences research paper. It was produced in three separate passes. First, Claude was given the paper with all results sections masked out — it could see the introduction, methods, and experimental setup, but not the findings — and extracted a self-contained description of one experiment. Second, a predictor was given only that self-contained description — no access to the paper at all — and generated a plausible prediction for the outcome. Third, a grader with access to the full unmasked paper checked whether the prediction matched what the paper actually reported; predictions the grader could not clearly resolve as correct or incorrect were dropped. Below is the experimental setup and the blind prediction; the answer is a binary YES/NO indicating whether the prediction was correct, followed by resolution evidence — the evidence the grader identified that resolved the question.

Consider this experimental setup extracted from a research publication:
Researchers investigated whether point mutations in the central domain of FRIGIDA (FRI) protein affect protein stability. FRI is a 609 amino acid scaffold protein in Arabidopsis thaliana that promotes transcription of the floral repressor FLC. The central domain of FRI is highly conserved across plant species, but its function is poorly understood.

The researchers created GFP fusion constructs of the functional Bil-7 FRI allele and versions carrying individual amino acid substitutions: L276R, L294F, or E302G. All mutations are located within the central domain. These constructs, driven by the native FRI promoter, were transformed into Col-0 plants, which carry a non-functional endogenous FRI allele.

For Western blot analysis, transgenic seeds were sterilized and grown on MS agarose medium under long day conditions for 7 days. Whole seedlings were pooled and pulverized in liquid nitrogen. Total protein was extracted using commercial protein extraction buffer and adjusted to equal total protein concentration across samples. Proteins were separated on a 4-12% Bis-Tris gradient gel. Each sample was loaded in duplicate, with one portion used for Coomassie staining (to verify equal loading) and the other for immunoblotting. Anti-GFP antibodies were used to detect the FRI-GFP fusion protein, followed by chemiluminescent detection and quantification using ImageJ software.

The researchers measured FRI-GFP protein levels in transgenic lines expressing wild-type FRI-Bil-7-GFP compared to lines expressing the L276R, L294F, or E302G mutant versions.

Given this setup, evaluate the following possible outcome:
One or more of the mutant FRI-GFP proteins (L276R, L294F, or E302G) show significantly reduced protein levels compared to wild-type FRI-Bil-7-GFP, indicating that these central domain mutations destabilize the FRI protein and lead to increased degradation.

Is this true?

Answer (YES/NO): YES